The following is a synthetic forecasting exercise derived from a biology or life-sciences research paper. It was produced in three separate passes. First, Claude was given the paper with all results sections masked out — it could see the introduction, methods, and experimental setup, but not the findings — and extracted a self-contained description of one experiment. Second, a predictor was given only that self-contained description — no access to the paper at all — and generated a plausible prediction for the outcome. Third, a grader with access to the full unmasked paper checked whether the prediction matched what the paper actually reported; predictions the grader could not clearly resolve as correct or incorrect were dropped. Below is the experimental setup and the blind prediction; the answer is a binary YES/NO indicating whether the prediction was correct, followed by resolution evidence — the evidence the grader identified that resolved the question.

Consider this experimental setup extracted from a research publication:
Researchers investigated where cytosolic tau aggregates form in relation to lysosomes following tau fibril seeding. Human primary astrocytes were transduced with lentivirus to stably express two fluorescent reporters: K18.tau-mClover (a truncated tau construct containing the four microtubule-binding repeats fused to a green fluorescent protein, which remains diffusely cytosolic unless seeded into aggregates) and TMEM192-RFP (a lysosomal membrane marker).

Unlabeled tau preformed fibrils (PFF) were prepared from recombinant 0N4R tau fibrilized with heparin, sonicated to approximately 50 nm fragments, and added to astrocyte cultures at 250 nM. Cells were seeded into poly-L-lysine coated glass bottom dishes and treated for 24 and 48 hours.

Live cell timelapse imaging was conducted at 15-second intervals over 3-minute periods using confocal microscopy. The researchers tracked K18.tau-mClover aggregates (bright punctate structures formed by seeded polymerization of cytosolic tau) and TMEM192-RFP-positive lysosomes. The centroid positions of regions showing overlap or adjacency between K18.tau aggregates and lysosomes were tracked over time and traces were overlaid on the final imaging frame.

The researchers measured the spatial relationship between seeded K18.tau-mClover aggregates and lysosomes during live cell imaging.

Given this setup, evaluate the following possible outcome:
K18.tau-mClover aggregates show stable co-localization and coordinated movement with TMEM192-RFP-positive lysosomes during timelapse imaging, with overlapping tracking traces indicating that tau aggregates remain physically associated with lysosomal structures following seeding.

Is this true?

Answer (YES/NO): YES